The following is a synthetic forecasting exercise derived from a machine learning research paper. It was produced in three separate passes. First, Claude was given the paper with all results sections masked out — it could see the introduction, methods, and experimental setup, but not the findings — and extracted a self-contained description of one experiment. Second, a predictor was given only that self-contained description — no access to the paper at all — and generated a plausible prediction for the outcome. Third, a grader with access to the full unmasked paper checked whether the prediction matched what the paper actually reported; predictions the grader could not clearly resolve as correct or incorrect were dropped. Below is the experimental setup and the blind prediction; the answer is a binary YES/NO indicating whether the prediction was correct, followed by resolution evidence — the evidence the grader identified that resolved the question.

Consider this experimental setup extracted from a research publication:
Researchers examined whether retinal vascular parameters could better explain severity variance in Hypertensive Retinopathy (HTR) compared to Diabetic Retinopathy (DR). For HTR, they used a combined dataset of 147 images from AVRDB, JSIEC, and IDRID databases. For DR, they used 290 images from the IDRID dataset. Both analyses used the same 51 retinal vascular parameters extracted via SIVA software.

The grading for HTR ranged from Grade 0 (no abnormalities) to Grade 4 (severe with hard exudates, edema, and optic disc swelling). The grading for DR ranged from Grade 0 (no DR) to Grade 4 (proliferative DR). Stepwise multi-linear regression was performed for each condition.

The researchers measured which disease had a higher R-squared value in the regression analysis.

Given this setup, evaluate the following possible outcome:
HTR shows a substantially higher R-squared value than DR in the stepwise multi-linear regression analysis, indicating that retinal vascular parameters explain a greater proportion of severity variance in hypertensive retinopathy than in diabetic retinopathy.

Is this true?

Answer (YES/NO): YES